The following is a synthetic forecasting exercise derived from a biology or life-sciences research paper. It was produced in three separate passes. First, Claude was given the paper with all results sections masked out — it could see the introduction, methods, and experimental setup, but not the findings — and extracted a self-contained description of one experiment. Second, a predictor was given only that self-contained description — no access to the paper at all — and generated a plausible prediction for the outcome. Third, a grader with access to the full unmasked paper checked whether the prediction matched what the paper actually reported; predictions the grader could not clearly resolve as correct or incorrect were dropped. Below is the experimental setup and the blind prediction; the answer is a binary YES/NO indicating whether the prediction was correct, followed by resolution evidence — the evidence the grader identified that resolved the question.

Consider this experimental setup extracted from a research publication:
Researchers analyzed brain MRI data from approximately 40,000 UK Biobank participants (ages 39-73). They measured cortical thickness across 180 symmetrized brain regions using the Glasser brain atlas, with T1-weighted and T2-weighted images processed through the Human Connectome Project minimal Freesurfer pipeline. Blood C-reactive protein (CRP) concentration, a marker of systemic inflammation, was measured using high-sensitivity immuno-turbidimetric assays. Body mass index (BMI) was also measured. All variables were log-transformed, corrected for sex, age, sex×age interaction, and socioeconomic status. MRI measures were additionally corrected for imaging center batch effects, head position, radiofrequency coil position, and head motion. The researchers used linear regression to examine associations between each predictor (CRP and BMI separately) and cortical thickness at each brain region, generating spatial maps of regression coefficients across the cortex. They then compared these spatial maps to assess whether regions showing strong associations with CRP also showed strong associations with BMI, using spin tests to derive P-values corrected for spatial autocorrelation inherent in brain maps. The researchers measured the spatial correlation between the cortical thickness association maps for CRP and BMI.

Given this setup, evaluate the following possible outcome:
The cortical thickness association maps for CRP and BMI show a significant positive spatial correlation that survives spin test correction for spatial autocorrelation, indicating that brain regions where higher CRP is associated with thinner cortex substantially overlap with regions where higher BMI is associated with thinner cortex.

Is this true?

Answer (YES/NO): NO